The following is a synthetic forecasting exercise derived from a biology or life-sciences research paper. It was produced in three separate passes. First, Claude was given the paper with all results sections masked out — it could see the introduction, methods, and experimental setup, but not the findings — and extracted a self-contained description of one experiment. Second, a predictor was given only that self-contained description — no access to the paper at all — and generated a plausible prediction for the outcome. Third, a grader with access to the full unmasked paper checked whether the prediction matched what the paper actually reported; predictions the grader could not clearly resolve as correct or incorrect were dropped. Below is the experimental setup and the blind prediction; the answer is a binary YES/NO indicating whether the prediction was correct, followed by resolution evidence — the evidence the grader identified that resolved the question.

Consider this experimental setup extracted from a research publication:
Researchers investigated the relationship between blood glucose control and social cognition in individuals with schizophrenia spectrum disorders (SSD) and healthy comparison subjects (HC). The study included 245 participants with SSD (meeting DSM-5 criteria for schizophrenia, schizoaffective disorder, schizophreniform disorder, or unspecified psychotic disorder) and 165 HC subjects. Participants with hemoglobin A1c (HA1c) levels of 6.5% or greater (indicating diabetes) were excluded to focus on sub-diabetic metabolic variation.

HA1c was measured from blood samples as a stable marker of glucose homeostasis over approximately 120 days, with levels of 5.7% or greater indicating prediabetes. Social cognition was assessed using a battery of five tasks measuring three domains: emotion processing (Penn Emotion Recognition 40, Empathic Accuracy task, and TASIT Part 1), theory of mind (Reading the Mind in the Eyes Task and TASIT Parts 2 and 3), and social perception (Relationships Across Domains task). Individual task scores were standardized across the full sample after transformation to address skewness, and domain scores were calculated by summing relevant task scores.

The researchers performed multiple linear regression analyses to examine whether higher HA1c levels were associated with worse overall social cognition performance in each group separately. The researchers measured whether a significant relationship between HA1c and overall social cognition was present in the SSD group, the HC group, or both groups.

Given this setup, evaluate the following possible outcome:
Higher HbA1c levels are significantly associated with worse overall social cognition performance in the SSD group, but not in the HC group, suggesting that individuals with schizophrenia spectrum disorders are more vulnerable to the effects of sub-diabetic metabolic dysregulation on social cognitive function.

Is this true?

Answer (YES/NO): NO